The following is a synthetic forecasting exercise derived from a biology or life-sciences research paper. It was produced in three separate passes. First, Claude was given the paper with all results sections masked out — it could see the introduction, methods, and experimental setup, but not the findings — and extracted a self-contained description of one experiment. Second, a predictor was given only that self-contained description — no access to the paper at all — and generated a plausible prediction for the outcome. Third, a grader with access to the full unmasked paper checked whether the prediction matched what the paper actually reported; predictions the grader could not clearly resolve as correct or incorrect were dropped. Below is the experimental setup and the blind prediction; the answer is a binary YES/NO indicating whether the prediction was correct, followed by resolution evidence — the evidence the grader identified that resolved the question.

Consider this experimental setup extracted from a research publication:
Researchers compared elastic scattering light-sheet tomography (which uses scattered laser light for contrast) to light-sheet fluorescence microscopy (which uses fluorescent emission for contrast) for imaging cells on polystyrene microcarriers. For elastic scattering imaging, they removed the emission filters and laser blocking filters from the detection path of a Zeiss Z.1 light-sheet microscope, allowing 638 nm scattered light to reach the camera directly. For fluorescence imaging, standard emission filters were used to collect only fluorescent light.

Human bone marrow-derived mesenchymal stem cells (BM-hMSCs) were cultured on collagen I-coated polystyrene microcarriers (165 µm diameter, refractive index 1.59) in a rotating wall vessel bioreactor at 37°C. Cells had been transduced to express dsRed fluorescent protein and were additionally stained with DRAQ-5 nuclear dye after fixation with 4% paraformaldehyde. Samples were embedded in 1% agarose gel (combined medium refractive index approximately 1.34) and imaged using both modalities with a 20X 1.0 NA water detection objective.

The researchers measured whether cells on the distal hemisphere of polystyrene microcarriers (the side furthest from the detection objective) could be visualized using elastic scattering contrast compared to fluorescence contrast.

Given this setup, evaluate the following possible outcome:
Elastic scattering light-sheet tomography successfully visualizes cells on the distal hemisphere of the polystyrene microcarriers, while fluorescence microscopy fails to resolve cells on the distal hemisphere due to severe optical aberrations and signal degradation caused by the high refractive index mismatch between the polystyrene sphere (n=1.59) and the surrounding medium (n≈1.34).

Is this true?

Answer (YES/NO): NO